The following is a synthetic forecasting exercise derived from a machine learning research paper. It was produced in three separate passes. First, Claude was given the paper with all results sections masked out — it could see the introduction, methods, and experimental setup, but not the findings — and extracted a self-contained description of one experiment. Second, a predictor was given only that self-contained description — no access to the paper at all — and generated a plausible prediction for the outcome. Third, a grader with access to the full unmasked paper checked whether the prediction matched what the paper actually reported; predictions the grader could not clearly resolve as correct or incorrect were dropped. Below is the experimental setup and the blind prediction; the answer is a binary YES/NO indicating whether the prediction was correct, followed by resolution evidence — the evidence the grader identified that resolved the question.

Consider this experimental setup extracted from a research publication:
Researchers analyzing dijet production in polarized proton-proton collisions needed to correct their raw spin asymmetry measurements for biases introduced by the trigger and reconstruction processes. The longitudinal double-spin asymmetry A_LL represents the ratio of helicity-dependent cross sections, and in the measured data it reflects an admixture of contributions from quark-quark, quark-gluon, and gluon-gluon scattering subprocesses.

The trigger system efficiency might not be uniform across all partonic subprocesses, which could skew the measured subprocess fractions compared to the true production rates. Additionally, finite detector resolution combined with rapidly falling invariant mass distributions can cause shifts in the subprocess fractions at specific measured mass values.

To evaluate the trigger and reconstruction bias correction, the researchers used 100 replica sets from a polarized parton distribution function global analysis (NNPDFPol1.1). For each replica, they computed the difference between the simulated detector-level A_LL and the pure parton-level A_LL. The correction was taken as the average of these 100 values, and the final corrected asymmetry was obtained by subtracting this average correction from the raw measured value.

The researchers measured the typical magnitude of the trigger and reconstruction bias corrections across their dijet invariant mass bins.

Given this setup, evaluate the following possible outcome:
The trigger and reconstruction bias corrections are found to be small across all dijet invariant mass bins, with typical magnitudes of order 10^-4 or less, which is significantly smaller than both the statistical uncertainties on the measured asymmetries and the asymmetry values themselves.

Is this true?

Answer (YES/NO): NO